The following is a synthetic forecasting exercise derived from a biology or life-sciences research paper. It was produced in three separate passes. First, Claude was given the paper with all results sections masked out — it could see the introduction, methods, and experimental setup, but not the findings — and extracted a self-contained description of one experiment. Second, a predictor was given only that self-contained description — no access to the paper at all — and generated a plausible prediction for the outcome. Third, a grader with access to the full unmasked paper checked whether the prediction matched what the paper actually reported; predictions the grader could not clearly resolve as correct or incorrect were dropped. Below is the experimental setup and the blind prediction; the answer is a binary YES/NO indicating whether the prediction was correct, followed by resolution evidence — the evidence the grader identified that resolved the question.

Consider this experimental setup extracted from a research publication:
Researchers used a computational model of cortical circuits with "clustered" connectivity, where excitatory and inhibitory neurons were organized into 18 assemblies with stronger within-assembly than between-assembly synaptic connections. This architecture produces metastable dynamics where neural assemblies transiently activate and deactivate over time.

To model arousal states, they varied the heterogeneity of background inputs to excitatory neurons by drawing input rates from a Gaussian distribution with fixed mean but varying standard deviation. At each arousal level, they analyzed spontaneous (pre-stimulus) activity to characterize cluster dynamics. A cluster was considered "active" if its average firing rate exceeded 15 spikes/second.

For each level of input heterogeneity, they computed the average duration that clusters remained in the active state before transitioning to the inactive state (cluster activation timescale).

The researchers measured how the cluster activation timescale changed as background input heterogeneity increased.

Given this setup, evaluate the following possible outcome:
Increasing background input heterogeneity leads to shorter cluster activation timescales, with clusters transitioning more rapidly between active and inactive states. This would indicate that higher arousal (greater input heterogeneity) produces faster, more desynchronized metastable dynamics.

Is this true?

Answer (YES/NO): YES